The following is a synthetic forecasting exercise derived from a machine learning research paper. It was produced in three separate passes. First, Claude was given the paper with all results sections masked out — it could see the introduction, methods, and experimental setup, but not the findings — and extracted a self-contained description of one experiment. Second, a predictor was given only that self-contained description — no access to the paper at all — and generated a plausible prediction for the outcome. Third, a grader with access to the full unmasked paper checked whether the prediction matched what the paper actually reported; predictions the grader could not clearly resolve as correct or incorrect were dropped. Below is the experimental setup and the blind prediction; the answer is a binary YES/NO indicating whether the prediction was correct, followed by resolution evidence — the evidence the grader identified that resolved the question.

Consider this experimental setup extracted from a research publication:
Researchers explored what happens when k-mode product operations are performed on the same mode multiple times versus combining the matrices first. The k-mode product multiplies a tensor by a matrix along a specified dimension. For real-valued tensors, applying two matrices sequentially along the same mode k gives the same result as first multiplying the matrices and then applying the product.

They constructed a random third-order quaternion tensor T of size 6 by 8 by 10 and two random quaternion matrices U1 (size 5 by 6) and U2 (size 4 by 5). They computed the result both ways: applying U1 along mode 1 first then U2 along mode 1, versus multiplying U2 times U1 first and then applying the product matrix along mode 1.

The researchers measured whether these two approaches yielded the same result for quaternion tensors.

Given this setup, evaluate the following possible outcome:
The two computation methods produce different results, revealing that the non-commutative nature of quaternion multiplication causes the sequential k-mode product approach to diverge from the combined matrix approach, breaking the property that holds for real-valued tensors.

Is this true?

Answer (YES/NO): NO